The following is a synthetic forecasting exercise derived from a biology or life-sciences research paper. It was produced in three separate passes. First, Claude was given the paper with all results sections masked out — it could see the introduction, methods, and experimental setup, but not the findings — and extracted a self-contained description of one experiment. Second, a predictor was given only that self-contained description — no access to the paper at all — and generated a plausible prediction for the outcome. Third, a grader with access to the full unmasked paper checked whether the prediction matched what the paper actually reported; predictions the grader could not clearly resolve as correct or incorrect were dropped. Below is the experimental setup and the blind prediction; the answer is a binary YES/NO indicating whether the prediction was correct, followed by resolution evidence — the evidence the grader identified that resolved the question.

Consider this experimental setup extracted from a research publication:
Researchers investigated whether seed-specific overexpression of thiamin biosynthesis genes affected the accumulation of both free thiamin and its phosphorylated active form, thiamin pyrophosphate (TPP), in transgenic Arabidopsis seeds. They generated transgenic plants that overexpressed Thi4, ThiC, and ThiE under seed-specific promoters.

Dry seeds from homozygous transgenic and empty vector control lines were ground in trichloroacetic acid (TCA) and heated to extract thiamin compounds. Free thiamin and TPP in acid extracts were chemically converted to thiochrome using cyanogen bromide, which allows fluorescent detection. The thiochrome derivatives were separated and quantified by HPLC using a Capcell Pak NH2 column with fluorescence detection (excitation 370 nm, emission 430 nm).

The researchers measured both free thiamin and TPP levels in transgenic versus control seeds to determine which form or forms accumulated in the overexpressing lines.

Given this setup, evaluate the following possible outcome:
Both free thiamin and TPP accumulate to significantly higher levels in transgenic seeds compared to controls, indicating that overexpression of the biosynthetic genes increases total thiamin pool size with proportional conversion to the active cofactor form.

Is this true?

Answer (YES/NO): NO